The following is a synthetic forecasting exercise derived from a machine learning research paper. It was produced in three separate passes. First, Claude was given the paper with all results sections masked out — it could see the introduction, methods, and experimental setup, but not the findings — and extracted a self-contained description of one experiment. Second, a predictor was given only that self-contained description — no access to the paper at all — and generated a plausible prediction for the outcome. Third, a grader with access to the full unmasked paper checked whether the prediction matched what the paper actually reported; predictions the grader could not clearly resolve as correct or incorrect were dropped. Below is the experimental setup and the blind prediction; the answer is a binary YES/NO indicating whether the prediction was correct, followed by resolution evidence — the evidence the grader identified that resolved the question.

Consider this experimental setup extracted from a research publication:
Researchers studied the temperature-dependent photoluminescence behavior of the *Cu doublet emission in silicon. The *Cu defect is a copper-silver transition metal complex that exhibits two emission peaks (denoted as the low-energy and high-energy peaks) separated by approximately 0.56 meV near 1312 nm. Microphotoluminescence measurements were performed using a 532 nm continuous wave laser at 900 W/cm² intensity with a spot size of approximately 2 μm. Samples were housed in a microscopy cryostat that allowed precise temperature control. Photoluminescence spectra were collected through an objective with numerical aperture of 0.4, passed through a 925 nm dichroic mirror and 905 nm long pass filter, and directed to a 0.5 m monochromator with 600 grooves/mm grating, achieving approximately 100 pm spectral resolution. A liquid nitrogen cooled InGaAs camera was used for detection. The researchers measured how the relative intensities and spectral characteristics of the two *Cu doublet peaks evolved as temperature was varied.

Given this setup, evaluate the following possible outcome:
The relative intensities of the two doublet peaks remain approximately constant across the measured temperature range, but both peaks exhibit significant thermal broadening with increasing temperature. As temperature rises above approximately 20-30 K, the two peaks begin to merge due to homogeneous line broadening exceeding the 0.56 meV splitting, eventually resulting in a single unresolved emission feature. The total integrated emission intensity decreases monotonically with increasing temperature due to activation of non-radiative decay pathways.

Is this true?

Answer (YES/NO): NO